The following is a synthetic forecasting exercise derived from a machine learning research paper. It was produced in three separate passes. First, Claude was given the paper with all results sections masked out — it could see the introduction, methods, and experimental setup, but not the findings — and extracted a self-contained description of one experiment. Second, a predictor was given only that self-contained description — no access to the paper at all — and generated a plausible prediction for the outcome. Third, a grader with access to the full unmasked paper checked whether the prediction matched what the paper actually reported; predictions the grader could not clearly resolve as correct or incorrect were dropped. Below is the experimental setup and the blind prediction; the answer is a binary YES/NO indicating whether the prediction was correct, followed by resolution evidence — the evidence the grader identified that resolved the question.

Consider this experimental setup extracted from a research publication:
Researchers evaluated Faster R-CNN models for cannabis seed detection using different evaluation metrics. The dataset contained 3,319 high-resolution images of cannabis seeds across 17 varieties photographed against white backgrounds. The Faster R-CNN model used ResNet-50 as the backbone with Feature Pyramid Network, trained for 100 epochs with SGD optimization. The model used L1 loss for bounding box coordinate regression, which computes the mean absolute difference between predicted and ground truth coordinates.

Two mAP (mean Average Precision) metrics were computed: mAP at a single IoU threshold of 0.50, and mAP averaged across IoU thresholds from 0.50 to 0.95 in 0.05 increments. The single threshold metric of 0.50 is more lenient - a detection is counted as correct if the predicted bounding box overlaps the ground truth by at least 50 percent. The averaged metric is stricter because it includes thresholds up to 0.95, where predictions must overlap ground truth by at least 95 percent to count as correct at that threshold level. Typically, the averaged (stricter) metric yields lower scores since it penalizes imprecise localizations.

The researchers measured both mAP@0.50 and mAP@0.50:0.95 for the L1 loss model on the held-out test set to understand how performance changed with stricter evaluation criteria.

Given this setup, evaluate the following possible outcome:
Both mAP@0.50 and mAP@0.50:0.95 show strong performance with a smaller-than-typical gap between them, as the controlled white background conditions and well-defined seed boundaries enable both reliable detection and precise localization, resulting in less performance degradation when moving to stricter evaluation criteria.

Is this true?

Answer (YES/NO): YES